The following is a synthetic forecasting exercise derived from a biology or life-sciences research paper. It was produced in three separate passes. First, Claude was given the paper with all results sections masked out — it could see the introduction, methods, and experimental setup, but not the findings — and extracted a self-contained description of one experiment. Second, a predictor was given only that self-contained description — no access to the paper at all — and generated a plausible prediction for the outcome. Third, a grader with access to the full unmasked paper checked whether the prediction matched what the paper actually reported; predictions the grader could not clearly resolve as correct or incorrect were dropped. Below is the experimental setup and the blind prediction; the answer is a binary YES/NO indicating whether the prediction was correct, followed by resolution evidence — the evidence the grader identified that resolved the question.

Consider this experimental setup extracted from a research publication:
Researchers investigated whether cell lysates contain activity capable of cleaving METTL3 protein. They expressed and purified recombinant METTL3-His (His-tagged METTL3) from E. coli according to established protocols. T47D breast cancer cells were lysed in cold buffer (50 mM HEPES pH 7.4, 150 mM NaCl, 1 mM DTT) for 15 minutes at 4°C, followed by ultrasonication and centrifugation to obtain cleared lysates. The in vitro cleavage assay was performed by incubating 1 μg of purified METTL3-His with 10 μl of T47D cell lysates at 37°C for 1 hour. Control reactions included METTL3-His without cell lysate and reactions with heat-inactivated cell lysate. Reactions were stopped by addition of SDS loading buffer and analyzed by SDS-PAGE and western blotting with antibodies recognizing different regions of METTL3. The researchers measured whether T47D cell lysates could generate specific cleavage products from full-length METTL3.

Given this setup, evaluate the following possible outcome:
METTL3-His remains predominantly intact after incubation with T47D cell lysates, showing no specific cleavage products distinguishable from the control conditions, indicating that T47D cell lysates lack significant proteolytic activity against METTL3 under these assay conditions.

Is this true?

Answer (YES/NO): NO